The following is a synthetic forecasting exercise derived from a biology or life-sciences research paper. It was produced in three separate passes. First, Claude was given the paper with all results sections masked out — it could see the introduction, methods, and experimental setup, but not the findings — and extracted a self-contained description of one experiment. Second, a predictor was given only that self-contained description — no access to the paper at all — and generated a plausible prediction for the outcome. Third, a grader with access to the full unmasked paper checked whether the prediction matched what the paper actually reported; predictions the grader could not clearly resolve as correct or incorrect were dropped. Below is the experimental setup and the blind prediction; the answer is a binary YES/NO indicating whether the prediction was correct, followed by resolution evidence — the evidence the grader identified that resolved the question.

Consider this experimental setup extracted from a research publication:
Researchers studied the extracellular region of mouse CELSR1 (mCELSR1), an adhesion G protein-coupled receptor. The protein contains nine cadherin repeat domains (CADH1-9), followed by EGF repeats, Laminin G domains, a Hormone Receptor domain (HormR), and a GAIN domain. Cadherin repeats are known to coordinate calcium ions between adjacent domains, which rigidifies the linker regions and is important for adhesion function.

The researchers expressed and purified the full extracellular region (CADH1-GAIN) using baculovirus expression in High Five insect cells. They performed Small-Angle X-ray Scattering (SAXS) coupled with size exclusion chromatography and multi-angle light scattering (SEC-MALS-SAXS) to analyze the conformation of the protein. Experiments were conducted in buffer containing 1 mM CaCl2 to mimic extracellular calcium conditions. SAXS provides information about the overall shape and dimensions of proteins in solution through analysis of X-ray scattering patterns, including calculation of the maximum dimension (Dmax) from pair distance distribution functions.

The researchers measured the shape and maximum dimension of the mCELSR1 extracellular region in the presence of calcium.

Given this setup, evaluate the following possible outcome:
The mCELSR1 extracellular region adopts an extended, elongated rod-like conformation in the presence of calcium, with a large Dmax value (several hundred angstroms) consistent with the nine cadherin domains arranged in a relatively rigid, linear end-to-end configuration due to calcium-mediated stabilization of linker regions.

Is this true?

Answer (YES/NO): NO